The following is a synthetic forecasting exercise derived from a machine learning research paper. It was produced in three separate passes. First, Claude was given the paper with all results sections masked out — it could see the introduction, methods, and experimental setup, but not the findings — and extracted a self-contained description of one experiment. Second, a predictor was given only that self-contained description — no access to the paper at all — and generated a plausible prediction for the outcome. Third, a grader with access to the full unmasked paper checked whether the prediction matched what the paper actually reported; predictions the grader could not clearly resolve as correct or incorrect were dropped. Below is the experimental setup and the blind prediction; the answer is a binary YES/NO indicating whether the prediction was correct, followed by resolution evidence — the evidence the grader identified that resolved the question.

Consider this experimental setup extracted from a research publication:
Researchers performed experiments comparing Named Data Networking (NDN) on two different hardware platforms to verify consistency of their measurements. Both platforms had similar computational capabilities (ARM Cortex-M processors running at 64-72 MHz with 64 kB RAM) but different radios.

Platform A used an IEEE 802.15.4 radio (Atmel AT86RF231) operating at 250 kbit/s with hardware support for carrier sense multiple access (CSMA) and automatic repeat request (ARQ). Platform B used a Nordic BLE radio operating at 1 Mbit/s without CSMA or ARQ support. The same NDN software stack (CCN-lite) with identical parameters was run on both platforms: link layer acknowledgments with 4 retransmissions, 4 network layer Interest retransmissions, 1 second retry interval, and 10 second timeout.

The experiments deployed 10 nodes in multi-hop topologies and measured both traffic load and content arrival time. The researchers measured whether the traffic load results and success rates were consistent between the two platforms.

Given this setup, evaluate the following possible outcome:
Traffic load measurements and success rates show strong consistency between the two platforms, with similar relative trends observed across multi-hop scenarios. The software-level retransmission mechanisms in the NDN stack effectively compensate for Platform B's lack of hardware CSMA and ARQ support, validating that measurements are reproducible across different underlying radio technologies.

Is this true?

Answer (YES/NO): YES